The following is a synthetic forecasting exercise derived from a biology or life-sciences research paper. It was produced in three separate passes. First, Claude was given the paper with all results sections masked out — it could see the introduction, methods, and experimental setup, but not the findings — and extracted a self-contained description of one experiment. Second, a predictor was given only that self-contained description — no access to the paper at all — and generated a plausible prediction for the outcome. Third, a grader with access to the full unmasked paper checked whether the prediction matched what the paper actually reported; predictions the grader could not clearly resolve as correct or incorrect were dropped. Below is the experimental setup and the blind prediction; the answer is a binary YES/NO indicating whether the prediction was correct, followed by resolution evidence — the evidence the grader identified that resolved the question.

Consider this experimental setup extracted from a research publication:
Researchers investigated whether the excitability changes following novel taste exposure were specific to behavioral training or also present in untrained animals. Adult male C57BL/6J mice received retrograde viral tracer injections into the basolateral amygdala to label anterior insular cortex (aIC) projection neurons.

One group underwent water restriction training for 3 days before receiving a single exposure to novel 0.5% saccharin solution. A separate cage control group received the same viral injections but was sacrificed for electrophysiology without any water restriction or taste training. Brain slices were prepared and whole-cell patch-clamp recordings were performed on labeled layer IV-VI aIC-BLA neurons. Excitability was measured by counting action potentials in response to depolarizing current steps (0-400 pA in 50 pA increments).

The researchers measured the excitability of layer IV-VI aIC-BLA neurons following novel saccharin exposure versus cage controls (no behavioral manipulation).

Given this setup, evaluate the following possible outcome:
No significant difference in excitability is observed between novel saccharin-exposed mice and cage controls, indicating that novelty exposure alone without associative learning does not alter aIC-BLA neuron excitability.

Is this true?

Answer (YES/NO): NO